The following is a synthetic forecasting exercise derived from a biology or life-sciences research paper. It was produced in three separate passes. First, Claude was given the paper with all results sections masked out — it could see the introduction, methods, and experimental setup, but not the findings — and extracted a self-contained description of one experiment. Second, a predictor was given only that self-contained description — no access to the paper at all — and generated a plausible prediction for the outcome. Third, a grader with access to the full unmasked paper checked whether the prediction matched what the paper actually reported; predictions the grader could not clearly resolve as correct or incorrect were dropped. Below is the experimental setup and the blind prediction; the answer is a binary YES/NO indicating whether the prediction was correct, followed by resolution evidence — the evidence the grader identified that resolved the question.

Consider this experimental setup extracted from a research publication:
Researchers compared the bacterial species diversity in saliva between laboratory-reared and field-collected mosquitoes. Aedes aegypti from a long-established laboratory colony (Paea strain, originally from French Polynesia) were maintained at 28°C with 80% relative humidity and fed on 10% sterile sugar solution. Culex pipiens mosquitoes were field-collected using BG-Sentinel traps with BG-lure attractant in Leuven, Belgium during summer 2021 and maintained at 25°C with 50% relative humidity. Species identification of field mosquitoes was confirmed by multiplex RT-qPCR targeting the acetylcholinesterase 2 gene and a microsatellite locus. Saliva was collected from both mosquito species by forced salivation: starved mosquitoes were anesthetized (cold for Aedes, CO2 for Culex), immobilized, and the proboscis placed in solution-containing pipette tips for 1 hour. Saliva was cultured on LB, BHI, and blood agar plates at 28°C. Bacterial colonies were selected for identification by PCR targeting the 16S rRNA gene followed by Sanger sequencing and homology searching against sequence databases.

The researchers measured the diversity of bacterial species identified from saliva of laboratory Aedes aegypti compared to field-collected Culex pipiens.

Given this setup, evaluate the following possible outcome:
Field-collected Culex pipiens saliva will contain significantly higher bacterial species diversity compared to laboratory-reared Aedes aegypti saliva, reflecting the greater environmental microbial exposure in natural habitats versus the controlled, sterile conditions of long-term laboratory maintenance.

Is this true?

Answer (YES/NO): NO